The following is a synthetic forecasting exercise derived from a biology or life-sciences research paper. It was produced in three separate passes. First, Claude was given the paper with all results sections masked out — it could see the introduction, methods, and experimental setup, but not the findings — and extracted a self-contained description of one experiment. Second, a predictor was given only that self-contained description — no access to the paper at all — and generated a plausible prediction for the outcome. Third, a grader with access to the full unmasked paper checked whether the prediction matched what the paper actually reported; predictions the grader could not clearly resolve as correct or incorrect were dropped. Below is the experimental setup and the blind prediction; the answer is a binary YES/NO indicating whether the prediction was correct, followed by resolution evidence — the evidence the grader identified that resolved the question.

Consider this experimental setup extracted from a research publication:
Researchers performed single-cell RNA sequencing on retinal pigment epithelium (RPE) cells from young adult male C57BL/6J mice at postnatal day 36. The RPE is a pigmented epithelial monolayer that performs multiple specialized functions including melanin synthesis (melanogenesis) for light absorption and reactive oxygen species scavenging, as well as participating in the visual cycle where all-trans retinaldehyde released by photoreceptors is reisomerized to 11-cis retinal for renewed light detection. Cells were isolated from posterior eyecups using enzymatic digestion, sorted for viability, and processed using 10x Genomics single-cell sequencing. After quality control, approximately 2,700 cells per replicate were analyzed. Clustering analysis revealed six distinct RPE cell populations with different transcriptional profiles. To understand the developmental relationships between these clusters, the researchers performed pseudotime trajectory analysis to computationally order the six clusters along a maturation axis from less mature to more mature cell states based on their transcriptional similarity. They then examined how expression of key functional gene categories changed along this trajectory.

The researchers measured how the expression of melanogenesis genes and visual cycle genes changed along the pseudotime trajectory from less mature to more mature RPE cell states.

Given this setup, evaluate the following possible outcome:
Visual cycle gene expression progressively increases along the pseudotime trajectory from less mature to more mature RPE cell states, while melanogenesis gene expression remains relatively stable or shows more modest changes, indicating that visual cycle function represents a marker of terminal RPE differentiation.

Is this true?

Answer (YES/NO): NO